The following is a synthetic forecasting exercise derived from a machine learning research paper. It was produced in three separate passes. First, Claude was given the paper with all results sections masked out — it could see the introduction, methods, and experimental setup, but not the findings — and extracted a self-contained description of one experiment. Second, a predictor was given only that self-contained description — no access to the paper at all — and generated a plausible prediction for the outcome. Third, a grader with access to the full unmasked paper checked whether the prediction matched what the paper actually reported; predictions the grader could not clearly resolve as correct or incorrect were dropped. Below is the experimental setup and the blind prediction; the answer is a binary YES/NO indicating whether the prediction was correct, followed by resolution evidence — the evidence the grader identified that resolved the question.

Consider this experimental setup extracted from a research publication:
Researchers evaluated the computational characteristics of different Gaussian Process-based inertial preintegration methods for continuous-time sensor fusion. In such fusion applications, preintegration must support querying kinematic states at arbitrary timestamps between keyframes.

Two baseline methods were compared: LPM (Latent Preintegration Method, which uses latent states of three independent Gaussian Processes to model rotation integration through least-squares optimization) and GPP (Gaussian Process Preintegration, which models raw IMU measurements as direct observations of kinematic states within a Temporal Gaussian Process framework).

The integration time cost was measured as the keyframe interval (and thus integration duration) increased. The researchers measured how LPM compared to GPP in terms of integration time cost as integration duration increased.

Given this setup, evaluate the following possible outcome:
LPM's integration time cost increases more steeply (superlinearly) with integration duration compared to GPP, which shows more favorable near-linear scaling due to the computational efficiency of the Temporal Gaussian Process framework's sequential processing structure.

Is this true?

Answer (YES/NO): NO